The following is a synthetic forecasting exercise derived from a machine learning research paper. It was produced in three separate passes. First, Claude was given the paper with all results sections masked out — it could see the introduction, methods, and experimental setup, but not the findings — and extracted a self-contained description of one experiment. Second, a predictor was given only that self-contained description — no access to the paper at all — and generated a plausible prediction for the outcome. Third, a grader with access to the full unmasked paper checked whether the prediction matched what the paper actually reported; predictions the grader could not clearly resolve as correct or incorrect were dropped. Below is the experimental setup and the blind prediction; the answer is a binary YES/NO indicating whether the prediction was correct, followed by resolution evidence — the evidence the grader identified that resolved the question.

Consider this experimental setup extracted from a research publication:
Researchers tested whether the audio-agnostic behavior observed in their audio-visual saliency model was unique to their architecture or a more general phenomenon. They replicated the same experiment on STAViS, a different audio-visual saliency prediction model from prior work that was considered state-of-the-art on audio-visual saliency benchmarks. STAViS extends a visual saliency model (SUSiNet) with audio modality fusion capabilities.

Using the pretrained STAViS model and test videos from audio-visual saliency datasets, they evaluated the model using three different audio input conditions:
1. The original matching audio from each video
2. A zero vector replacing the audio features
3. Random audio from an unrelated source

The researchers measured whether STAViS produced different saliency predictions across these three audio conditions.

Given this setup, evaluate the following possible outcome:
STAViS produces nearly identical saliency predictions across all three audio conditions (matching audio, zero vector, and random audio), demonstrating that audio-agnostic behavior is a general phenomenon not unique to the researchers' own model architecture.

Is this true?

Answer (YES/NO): YES